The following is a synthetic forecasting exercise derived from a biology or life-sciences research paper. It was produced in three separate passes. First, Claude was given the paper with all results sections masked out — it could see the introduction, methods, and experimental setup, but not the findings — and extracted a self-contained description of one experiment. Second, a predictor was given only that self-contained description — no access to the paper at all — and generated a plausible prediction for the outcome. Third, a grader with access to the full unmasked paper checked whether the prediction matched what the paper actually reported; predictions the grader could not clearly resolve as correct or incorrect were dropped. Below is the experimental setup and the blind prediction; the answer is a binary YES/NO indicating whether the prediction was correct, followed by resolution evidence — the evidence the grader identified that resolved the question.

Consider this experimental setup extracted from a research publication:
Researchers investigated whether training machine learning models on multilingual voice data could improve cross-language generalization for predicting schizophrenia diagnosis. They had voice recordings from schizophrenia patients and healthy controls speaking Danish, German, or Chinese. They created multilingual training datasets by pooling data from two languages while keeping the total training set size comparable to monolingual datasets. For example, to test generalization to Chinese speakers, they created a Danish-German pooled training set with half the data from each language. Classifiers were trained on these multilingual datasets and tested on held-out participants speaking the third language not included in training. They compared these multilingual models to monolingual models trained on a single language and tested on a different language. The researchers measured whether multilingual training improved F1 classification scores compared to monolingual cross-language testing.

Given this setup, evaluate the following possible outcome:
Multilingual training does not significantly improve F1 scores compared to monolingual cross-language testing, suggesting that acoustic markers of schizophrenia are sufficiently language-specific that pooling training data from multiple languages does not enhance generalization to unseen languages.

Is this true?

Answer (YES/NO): YES